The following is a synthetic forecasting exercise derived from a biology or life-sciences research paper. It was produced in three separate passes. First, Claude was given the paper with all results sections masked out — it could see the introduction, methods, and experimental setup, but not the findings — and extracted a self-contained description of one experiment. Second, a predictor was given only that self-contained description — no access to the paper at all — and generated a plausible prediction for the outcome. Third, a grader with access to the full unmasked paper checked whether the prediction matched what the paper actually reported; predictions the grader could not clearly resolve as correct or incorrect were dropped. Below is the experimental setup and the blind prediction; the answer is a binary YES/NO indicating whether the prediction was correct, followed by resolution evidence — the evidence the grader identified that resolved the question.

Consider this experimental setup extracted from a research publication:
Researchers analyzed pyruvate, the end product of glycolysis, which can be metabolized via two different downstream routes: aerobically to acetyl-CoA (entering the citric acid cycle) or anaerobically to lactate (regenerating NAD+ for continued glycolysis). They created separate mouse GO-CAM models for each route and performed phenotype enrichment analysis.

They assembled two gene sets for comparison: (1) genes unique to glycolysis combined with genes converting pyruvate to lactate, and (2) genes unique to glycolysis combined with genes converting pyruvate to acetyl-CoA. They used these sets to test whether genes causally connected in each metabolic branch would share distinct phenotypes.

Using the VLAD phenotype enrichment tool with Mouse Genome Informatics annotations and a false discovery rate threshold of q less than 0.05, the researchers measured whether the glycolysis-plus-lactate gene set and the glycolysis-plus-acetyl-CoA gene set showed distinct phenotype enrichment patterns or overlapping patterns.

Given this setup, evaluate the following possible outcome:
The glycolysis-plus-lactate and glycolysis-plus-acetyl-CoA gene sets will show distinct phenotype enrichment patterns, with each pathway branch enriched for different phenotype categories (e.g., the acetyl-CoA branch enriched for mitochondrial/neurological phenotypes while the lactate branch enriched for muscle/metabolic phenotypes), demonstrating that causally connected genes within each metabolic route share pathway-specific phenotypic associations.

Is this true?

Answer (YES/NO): NO